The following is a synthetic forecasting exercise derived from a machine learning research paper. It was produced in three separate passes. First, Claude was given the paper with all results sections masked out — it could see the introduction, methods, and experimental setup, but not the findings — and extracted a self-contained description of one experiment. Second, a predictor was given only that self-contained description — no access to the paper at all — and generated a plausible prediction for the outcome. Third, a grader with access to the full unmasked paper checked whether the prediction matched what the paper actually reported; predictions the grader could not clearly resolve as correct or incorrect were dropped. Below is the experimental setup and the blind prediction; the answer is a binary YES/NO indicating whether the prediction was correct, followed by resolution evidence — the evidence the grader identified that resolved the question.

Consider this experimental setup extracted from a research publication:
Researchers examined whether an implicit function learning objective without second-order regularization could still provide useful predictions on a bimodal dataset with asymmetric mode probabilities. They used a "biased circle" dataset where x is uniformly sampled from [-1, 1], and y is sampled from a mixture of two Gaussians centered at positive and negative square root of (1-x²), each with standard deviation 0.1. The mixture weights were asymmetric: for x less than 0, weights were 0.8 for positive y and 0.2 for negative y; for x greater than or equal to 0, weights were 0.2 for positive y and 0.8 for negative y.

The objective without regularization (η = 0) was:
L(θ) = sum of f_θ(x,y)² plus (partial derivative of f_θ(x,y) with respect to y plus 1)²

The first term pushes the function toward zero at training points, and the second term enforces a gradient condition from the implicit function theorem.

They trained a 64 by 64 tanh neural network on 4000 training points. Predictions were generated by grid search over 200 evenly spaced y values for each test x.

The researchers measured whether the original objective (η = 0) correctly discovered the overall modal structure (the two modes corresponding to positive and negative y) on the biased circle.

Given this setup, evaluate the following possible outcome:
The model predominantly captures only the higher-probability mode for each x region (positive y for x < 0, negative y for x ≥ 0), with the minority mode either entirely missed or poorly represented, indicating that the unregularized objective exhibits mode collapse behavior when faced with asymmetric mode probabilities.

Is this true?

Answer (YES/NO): NO